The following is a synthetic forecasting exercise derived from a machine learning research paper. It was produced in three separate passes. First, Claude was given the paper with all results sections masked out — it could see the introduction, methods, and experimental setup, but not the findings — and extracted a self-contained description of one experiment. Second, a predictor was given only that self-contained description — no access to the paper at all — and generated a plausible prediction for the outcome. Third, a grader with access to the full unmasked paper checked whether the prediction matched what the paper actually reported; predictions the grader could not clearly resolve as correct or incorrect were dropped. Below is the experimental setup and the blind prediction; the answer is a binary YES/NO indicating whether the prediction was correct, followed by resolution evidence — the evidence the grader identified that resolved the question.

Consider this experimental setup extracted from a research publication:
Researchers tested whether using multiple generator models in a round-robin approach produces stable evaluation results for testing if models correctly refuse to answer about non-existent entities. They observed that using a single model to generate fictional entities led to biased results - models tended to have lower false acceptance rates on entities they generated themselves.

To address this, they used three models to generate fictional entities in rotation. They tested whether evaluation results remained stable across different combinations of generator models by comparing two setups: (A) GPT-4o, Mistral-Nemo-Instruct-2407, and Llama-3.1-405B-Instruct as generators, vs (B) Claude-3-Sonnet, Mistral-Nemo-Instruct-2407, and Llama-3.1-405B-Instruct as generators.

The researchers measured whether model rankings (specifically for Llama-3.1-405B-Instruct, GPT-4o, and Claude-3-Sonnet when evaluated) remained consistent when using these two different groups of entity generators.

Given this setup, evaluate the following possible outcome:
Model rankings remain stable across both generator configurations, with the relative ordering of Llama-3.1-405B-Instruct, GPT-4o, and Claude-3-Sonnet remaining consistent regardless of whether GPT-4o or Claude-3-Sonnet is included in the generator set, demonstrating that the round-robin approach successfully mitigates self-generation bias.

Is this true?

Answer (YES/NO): YES